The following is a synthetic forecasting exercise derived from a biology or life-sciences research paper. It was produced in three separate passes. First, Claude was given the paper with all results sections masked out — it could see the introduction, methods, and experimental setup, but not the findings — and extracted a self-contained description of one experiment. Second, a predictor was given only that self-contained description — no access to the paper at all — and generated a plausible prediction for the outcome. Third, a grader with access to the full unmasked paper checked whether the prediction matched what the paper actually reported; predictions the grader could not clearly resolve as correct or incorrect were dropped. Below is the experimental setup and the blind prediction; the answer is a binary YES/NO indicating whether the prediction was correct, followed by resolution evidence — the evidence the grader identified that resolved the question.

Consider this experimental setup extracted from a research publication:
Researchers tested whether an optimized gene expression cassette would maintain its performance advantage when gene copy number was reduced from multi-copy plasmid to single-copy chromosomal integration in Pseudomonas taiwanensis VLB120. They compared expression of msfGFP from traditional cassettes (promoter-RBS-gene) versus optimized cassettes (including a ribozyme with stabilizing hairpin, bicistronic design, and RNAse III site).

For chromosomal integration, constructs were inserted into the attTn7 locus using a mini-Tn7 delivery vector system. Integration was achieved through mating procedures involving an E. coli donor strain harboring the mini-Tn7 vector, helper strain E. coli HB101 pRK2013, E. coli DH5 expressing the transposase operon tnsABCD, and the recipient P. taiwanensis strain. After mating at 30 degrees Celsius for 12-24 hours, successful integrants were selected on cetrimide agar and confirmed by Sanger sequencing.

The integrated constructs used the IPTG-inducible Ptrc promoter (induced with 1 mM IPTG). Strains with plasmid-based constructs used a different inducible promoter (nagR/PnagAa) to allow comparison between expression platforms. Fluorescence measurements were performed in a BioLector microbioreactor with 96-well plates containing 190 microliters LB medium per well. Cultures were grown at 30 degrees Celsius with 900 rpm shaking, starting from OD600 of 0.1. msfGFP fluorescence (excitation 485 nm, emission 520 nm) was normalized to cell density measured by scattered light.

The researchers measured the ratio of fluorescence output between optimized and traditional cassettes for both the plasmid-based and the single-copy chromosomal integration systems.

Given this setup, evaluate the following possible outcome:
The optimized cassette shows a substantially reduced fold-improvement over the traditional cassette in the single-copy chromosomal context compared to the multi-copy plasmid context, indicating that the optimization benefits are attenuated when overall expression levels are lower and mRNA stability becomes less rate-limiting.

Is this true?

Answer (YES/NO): NO